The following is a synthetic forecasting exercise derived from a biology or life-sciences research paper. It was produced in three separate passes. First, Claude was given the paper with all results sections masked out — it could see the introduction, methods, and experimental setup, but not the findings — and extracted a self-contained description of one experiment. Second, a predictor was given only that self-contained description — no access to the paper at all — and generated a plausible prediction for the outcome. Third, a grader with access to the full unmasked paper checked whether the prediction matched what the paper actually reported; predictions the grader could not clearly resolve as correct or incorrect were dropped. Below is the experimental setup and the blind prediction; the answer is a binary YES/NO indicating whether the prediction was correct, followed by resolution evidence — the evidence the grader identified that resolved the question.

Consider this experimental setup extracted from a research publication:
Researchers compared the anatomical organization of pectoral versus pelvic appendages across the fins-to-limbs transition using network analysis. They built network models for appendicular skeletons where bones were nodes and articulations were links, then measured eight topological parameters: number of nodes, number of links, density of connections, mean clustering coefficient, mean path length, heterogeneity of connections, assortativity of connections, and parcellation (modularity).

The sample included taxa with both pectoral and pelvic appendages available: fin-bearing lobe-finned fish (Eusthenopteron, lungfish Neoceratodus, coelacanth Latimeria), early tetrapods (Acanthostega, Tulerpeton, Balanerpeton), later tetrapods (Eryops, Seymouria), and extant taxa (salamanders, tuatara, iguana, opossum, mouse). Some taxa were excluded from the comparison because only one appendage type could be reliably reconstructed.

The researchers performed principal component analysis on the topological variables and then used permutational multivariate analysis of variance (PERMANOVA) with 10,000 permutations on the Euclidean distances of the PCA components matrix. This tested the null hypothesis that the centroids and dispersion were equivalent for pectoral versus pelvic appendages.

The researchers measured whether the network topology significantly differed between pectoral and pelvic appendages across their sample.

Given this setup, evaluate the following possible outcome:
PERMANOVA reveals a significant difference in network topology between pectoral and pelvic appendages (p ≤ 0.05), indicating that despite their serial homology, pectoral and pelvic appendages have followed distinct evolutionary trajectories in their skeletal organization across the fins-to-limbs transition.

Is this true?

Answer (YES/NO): NO